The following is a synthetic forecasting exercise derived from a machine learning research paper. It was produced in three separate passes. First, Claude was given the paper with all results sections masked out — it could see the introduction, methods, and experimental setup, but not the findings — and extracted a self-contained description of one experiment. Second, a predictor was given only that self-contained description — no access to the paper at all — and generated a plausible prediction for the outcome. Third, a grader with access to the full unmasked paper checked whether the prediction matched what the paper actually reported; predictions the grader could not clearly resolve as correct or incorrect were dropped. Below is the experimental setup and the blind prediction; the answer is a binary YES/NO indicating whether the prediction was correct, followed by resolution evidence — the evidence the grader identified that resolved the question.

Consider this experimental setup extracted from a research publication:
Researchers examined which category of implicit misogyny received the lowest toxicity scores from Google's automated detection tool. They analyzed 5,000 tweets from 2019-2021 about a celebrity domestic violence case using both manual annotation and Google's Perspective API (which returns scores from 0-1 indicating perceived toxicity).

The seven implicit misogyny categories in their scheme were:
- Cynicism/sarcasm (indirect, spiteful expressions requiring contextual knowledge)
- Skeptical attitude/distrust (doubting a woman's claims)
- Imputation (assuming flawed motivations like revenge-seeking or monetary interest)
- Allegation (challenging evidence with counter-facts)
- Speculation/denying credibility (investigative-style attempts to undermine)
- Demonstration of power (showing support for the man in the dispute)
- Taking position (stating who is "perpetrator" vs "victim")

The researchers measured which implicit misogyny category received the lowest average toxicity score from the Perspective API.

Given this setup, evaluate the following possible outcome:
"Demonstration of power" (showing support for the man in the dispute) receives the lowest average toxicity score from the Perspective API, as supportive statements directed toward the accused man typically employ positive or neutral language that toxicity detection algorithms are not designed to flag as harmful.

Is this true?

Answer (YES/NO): NO